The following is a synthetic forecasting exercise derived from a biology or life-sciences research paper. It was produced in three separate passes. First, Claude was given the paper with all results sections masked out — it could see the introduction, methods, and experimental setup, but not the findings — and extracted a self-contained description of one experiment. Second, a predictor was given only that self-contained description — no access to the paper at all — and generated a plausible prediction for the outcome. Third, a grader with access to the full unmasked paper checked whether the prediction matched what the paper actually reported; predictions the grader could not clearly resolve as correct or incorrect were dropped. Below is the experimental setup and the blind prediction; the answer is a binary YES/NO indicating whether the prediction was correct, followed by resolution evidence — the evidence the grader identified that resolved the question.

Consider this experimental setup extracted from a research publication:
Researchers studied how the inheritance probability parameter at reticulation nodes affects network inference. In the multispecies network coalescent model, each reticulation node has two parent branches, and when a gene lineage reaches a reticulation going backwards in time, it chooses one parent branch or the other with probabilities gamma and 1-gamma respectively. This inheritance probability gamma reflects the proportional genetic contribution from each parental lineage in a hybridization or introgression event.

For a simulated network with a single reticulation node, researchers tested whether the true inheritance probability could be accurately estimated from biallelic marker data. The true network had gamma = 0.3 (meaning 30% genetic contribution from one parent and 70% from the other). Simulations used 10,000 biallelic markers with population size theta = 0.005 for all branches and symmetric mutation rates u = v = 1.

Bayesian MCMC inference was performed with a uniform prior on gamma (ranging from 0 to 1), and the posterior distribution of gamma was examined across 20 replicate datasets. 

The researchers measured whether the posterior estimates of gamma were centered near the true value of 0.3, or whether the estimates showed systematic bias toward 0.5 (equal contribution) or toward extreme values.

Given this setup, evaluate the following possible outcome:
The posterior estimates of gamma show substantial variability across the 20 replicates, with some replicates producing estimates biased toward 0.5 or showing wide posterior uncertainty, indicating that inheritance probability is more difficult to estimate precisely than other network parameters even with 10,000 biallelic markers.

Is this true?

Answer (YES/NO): NO